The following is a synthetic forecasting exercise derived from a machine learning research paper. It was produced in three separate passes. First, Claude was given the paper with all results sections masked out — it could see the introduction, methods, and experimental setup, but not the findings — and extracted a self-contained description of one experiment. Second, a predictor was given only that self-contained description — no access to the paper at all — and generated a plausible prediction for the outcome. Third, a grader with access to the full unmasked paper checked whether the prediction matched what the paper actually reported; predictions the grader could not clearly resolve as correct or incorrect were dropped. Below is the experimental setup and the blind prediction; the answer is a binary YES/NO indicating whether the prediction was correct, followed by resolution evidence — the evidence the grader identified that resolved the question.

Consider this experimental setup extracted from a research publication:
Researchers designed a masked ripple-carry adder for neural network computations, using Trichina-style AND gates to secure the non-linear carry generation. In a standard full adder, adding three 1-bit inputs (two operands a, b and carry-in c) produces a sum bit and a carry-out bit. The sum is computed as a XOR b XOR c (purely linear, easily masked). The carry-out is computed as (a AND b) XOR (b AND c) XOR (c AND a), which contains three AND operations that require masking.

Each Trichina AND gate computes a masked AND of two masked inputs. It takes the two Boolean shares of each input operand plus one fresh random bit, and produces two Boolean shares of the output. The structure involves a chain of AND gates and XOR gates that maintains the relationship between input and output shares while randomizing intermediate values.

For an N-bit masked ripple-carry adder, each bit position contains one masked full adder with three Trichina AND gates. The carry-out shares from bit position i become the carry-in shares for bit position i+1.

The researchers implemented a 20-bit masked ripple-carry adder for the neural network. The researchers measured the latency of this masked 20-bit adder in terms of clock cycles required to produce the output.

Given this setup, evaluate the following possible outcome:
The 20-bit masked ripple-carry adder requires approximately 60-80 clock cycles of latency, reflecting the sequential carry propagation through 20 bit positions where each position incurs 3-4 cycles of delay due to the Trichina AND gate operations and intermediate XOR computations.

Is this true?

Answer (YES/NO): NO